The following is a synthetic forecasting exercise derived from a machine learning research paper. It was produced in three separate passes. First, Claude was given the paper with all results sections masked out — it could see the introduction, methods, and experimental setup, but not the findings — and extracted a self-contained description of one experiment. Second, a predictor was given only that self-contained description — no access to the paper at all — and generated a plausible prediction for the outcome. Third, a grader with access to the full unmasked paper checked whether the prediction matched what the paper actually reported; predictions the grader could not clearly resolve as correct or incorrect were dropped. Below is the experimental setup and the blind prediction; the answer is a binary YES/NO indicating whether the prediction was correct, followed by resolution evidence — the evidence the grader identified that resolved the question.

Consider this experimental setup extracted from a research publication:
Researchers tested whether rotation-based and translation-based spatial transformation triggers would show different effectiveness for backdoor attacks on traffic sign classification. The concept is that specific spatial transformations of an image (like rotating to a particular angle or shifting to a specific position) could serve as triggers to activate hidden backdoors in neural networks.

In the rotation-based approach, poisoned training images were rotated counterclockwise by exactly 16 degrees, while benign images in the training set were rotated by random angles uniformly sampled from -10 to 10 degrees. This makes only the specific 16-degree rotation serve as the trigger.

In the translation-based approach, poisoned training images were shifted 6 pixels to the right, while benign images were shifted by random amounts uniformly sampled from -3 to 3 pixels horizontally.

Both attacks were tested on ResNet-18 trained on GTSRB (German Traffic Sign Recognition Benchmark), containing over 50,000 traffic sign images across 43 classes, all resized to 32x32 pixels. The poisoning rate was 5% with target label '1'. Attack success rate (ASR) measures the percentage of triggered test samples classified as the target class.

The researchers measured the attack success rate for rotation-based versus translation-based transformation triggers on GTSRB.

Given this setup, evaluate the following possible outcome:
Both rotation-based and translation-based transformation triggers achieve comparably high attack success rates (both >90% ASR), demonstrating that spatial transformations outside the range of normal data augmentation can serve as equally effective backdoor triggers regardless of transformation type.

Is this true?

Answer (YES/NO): YES